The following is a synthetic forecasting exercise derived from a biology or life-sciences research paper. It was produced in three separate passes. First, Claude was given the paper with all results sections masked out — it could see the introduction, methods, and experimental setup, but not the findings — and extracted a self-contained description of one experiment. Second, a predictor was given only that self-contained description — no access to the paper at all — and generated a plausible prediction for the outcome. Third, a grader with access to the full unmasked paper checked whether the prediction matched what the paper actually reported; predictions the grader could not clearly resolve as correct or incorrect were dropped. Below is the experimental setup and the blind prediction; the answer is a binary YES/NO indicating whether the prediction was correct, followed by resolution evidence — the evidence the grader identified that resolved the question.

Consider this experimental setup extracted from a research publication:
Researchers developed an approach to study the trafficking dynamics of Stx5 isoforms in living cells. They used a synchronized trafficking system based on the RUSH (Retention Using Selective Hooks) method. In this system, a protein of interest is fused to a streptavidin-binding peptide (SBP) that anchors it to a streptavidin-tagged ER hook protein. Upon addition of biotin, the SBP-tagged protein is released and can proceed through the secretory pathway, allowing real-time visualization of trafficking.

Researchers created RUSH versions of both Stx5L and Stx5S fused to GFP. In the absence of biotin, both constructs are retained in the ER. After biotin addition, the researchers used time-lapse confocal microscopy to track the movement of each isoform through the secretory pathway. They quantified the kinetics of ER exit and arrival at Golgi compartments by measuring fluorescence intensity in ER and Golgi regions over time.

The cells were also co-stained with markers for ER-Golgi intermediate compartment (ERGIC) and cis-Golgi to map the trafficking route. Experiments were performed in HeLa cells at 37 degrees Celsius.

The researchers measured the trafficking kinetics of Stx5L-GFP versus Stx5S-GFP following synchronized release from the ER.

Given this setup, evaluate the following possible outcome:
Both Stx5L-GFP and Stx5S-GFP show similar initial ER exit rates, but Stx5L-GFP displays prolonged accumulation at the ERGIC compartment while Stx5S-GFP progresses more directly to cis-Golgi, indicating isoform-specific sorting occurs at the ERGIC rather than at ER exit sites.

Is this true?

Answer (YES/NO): NO